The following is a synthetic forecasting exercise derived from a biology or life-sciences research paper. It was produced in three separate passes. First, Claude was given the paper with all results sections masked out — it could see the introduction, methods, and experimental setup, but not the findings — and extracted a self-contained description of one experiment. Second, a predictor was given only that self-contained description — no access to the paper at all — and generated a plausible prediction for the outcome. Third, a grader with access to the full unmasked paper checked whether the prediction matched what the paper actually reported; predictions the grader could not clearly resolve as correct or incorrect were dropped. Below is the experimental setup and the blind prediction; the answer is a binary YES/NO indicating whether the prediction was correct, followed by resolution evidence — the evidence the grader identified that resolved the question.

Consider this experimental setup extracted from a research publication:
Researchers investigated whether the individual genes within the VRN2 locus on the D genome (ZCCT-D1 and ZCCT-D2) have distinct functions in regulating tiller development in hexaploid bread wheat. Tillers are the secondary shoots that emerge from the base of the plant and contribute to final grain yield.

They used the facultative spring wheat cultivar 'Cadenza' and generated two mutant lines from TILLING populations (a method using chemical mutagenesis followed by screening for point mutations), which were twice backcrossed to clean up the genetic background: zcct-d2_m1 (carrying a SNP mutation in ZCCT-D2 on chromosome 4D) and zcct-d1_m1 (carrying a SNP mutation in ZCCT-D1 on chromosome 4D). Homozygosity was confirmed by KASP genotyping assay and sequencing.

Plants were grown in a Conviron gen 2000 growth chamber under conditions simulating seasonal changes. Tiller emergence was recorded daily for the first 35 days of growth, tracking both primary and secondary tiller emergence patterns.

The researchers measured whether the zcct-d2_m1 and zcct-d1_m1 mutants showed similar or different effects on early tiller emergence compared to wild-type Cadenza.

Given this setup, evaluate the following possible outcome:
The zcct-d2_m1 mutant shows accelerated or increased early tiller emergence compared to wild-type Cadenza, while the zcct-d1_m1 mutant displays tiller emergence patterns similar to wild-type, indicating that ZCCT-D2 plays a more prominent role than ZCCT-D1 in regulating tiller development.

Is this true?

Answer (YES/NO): NO